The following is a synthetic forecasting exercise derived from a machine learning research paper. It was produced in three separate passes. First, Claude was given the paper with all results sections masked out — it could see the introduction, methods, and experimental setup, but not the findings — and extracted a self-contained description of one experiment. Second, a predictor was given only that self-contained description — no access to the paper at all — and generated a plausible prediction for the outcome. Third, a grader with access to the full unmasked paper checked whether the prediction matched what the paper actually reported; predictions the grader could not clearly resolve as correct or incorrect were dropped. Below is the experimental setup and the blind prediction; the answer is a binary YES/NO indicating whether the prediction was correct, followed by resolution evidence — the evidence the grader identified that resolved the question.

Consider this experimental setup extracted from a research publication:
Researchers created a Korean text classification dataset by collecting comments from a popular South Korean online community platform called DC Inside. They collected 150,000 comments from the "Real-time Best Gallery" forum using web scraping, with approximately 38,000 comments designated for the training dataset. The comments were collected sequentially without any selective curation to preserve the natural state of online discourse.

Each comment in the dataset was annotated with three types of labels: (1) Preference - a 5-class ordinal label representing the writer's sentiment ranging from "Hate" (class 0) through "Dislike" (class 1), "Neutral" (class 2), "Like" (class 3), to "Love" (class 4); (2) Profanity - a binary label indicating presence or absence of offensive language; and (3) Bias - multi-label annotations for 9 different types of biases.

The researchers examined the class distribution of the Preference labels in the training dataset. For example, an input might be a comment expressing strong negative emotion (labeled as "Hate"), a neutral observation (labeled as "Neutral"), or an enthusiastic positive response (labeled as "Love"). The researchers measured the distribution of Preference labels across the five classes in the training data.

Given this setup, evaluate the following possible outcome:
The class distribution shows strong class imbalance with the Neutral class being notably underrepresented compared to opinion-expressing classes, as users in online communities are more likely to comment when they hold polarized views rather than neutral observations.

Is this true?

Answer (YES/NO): NO